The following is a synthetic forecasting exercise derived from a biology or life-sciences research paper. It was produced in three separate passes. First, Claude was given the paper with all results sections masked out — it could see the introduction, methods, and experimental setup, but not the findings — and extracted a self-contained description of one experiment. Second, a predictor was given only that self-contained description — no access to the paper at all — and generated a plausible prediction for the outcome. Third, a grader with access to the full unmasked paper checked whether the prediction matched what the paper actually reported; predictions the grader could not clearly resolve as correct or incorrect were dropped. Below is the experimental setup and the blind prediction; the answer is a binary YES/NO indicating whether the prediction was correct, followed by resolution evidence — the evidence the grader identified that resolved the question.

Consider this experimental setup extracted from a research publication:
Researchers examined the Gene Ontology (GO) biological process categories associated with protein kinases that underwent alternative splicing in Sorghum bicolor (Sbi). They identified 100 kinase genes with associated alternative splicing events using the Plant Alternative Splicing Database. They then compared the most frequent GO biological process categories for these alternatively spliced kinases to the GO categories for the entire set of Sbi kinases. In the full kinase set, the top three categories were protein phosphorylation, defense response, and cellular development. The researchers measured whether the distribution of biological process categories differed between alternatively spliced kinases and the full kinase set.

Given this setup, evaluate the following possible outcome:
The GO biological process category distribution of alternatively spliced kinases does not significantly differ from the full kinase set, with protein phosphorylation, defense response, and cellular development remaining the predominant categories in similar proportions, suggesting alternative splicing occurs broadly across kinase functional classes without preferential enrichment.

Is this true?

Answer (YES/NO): NO